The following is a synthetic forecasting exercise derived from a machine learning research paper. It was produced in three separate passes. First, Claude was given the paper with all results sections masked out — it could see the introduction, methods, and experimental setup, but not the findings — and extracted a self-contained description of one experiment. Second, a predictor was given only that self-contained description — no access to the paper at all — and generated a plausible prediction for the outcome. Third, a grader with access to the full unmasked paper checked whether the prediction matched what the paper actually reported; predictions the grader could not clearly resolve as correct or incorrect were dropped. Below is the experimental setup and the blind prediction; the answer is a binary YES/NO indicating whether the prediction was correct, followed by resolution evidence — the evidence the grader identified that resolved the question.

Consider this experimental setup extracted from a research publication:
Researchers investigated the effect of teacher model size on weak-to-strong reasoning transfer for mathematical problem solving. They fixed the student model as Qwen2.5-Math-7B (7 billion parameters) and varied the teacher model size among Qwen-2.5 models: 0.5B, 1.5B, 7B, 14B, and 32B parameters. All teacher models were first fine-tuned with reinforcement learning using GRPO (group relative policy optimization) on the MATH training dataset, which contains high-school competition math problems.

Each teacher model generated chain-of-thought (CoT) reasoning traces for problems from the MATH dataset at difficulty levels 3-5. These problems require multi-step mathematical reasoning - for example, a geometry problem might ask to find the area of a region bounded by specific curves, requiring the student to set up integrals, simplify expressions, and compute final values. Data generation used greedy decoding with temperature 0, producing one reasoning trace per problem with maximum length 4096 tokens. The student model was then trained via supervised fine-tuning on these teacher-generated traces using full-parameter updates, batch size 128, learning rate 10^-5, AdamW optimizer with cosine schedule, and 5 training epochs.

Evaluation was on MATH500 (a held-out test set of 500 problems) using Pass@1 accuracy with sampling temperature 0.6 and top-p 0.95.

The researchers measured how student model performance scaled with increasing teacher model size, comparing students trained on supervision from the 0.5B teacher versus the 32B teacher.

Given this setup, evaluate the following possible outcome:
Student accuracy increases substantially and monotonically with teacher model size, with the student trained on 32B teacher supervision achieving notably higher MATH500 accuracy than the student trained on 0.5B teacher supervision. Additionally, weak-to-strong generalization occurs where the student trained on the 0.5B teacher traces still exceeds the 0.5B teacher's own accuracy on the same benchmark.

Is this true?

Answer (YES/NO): NO